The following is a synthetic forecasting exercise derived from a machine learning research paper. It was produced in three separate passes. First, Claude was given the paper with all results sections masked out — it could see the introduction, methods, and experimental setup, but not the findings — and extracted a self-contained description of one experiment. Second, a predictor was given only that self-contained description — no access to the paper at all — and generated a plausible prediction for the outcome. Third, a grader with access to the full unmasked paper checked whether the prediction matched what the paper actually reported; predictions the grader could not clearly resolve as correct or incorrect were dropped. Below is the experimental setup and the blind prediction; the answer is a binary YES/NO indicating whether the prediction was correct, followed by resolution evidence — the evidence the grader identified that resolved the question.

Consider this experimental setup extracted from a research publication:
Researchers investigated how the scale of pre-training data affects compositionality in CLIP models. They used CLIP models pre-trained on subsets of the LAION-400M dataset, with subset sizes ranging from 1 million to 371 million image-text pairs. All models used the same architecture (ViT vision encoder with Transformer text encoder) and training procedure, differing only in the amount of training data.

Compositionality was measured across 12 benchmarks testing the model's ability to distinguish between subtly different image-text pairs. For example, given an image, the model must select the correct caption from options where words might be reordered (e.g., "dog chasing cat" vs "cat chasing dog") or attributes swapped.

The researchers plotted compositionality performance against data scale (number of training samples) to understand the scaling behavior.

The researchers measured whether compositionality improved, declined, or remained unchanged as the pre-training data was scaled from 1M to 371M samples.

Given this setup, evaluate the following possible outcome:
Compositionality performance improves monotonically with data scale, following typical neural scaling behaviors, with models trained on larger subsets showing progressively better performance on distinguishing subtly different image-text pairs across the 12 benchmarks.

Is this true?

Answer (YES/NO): YES